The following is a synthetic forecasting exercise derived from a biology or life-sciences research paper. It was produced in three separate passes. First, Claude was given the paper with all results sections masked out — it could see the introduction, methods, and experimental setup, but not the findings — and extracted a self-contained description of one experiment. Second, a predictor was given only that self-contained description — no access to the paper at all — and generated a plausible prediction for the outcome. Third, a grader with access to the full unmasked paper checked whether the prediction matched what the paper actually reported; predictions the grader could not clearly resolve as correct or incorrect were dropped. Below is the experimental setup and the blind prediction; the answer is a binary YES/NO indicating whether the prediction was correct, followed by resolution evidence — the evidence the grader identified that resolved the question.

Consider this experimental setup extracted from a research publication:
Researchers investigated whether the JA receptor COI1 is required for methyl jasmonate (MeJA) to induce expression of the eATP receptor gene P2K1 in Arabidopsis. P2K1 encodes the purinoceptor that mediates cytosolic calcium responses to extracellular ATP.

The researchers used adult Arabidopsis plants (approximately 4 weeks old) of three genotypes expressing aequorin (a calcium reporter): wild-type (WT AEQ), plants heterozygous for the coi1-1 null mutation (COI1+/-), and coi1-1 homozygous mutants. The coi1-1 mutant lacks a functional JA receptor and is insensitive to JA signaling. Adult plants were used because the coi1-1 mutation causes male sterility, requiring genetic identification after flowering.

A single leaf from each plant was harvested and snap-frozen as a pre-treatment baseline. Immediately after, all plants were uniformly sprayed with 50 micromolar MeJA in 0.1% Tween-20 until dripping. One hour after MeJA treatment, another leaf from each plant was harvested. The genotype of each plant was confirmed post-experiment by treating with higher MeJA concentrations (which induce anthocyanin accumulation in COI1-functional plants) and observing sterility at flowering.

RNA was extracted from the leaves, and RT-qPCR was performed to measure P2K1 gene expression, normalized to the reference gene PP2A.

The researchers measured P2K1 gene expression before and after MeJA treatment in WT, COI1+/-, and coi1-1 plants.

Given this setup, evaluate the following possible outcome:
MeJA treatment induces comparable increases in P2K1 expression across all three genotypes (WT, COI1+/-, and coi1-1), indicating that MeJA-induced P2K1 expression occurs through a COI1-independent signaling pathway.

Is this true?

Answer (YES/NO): NO